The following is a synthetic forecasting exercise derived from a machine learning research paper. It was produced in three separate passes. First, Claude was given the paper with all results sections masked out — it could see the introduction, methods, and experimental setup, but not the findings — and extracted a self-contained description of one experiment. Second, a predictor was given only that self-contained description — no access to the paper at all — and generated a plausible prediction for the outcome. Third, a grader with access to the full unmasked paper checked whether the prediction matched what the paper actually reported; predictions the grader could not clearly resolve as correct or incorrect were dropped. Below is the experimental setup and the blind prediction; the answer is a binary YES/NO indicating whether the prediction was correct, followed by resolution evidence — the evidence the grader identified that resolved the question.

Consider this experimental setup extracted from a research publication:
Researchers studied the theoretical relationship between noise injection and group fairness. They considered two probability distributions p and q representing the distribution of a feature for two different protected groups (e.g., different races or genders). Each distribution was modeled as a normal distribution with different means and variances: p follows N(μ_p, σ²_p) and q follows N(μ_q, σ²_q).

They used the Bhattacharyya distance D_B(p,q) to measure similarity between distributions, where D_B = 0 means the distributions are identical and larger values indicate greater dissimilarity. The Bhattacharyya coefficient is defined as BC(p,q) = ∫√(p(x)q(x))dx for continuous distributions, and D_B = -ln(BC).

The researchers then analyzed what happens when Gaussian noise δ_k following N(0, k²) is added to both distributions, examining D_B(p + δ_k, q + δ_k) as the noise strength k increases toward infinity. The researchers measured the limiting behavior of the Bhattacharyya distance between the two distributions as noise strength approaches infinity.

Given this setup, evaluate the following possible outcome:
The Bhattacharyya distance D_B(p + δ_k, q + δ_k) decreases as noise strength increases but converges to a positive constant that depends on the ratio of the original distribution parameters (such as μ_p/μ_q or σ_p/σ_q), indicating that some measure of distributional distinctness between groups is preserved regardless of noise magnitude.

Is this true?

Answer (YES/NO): NO